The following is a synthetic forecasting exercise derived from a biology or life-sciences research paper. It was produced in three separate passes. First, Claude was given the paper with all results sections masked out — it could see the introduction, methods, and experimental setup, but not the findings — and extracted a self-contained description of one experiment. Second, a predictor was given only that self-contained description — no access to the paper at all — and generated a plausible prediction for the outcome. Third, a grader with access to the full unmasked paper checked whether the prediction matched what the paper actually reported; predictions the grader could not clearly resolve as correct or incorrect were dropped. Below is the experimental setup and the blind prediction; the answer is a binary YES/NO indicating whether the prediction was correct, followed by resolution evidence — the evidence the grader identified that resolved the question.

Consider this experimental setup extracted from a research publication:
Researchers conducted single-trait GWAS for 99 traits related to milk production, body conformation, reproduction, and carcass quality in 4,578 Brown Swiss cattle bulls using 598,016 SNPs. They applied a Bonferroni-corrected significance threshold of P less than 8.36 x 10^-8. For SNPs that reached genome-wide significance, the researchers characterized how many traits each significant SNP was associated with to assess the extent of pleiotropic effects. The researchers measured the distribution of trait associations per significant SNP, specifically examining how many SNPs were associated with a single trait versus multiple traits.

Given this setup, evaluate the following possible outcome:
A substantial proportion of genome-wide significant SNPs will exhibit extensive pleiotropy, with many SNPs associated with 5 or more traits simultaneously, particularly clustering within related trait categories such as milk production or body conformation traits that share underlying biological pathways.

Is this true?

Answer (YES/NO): NO